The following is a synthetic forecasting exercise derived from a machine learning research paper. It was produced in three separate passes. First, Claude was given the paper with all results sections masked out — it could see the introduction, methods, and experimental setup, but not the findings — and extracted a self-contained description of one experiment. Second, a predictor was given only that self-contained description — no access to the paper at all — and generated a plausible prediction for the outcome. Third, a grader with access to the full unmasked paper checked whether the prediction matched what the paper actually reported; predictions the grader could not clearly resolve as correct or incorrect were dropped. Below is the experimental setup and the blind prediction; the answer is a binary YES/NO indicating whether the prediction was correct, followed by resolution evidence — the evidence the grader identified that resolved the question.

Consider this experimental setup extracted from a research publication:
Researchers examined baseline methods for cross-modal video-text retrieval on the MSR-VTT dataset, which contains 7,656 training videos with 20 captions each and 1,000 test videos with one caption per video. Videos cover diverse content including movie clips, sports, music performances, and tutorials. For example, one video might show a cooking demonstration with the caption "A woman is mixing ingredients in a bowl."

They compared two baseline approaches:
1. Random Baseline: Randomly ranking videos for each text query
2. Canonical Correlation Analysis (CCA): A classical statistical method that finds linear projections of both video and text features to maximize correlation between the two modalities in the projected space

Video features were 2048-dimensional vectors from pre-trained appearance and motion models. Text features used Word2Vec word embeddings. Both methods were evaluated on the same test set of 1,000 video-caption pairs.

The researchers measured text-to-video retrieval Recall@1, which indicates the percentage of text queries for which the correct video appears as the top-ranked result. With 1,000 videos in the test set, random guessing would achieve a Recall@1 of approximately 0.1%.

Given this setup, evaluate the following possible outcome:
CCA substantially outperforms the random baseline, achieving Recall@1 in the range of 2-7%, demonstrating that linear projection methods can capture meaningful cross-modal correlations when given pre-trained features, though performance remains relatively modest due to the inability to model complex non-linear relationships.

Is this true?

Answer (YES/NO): YES